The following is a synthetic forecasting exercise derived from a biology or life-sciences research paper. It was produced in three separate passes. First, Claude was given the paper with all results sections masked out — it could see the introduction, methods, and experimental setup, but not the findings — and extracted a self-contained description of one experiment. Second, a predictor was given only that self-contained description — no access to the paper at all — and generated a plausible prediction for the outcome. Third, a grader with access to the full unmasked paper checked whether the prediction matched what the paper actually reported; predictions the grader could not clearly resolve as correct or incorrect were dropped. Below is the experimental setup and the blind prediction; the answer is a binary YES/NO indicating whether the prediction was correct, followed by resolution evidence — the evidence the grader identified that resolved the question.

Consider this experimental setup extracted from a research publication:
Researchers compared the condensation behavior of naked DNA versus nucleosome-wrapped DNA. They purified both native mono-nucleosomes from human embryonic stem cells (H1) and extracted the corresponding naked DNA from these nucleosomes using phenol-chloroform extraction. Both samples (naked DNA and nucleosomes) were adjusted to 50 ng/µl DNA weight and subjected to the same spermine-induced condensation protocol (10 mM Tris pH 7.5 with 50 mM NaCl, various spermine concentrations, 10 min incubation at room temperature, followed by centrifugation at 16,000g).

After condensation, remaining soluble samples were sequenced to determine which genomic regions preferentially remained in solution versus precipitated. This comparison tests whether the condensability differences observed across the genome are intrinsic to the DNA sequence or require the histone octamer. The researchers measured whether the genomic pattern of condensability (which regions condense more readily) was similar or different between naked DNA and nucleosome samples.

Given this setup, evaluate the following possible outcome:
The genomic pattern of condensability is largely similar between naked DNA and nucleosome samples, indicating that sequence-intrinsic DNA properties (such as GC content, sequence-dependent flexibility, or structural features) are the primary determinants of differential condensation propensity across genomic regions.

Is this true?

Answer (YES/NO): NO